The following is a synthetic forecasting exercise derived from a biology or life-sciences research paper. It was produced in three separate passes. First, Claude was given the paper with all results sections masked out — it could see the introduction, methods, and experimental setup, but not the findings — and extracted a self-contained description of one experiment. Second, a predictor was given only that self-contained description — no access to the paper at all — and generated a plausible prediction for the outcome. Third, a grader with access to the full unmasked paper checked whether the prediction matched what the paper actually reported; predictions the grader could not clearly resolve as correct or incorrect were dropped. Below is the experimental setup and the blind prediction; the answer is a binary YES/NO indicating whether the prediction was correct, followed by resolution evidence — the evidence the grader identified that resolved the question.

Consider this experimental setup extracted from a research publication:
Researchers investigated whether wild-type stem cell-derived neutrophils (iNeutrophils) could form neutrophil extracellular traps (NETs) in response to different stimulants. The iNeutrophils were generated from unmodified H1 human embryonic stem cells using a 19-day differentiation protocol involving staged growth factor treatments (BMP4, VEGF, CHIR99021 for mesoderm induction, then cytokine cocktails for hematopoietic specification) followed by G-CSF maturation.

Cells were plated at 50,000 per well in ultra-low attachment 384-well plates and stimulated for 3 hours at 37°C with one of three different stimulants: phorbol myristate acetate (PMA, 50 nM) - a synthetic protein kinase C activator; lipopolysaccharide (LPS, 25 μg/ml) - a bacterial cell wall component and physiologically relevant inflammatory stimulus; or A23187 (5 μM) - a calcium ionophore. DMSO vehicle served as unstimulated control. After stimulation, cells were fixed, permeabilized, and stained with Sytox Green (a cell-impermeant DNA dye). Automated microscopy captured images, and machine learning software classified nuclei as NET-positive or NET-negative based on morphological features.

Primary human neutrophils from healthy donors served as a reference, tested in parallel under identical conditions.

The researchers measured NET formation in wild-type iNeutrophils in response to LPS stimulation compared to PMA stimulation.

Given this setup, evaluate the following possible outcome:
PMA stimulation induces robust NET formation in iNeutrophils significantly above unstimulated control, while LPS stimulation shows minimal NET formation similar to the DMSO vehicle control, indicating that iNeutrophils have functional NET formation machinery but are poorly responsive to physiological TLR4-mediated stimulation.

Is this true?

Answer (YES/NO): YES